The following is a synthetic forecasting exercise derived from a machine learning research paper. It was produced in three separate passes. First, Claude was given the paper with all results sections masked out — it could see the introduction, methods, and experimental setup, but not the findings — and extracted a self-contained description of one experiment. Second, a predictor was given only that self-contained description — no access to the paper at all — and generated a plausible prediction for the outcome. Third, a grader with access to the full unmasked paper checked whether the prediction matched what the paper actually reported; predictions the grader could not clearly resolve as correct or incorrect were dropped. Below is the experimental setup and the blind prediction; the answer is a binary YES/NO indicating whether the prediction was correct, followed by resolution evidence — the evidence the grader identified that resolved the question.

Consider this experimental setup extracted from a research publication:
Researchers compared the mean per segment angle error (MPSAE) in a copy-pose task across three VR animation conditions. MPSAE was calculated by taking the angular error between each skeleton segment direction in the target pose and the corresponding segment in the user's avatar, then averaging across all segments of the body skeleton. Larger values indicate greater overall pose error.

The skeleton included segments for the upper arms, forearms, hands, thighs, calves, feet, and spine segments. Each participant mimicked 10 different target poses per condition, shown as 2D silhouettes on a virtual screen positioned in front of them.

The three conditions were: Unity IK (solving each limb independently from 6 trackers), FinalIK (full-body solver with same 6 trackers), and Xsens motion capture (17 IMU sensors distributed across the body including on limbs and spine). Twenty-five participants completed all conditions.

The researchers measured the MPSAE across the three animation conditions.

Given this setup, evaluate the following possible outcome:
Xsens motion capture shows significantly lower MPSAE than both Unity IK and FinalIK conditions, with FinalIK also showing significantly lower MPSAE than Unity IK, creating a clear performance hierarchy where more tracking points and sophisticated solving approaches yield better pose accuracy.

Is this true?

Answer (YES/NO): YES